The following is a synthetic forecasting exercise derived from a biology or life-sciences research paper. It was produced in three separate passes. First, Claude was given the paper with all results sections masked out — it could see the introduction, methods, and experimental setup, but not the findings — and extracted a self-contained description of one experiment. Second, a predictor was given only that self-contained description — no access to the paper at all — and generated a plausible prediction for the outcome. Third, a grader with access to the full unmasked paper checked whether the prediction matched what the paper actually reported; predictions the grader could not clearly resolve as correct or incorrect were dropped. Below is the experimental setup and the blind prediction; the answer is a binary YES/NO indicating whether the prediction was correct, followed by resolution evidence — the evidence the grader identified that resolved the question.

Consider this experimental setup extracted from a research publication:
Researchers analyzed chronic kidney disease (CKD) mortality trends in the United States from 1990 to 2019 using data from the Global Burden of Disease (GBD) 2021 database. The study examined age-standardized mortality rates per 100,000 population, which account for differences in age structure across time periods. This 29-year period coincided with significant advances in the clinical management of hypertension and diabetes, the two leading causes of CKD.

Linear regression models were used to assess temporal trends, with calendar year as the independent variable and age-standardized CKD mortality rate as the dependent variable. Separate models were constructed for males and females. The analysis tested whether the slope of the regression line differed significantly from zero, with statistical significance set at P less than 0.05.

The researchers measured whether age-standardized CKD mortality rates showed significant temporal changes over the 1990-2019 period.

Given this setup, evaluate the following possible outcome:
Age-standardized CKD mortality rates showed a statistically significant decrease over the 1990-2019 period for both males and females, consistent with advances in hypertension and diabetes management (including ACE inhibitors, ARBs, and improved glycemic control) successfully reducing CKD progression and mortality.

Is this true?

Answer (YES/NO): NO